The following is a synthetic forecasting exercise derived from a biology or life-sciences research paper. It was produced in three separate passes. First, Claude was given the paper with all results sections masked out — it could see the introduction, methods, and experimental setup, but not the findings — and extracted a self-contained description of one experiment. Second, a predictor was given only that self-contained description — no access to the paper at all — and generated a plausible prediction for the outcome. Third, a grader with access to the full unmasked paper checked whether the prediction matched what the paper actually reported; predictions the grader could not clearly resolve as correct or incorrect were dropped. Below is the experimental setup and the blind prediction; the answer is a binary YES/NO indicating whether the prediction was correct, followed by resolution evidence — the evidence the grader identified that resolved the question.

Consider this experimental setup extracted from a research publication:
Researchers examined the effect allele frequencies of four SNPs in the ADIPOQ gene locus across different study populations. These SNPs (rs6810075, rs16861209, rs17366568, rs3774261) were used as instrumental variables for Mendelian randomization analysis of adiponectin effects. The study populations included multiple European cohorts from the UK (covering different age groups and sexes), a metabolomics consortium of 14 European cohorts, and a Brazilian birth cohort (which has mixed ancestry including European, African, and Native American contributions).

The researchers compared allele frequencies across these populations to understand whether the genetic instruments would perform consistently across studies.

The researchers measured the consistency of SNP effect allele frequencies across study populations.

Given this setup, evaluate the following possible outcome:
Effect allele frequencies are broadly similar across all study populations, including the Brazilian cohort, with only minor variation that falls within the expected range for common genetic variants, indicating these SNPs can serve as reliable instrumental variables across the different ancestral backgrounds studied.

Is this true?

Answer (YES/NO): NO